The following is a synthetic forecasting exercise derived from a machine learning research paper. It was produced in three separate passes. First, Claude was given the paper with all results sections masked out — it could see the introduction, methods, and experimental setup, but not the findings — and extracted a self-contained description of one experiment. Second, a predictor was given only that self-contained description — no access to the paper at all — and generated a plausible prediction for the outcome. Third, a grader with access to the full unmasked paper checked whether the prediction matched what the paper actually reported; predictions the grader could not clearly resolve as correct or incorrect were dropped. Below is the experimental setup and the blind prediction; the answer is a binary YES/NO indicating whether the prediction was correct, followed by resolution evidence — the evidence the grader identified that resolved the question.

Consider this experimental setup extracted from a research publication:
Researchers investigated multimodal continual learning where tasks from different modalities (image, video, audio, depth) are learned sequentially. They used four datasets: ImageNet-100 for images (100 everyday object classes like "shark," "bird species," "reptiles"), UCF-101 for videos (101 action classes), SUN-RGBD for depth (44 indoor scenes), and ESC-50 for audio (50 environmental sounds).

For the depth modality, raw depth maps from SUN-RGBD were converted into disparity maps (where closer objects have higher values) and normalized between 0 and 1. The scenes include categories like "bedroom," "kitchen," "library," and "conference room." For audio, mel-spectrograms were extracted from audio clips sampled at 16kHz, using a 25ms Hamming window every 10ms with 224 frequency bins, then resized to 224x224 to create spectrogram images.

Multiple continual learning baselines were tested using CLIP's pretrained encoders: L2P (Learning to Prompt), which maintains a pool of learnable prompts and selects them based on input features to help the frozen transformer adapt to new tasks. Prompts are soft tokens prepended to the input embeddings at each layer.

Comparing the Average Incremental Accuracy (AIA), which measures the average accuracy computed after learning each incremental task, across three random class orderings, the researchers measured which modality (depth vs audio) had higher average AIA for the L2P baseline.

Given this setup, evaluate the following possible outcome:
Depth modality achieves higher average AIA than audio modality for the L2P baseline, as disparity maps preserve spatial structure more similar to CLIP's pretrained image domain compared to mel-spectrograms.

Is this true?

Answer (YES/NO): NO